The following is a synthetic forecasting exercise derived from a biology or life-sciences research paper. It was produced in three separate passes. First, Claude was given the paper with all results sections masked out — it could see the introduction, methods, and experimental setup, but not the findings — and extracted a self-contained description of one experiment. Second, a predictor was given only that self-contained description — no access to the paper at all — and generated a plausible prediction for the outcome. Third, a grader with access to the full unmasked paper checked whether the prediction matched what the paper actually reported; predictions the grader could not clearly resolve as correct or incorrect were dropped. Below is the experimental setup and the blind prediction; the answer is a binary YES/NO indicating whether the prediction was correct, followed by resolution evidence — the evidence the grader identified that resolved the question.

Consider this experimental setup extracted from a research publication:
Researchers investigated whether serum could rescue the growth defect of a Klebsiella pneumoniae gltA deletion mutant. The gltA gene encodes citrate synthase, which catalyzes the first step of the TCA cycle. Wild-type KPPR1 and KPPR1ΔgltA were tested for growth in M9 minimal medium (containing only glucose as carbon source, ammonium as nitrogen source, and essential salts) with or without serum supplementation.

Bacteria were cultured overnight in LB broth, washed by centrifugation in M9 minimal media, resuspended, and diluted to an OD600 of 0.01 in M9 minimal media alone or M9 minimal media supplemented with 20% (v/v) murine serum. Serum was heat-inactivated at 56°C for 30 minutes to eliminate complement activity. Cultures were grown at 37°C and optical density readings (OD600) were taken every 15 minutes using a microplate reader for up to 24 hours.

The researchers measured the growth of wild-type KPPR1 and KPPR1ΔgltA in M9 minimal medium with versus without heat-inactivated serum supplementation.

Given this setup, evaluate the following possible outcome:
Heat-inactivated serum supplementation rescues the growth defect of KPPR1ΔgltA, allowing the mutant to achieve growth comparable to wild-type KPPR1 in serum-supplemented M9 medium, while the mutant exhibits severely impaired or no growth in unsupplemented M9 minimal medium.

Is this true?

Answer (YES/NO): YES